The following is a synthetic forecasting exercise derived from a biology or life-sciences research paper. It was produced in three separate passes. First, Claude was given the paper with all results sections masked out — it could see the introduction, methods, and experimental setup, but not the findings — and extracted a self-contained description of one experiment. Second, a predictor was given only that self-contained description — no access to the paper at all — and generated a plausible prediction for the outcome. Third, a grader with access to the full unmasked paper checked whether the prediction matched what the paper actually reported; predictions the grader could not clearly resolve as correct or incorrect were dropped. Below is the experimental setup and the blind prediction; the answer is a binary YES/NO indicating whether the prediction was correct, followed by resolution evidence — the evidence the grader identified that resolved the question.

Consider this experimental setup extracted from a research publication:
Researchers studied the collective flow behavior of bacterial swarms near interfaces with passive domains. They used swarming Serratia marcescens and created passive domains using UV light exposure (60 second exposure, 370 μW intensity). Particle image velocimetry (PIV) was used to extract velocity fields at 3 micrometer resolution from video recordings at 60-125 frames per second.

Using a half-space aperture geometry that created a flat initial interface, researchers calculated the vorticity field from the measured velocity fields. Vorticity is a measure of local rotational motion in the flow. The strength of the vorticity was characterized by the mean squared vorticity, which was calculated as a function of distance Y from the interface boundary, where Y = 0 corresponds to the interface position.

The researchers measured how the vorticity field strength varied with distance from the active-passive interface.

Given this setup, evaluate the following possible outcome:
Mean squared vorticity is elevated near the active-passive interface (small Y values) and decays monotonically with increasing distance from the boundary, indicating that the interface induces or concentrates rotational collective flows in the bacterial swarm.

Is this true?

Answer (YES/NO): NO